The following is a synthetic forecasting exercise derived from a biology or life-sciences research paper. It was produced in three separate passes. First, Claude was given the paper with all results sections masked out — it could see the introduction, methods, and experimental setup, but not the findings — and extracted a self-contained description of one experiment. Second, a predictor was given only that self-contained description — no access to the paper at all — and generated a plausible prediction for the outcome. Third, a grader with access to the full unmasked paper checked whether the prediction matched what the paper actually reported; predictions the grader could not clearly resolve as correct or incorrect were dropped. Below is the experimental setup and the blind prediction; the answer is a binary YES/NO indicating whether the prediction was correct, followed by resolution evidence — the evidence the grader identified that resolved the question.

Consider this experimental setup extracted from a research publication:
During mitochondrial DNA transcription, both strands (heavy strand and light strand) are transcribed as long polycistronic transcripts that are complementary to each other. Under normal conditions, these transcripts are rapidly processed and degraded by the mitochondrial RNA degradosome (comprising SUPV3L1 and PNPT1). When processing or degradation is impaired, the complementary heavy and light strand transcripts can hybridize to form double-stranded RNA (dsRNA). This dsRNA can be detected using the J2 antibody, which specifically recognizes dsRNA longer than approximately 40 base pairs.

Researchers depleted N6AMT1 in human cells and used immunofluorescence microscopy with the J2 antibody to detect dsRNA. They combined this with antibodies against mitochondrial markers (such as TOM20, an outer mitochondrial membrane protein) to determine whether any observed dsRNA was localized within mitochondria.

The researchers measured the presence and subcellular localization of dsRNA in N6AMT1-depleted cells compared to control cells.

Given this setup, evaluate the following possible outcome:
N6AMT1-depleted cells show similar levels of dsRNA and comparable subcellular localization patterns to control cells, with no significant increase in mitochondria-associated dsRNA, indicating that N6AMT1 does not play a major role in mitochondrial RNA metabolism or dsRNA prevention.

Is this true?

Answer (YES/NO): NO